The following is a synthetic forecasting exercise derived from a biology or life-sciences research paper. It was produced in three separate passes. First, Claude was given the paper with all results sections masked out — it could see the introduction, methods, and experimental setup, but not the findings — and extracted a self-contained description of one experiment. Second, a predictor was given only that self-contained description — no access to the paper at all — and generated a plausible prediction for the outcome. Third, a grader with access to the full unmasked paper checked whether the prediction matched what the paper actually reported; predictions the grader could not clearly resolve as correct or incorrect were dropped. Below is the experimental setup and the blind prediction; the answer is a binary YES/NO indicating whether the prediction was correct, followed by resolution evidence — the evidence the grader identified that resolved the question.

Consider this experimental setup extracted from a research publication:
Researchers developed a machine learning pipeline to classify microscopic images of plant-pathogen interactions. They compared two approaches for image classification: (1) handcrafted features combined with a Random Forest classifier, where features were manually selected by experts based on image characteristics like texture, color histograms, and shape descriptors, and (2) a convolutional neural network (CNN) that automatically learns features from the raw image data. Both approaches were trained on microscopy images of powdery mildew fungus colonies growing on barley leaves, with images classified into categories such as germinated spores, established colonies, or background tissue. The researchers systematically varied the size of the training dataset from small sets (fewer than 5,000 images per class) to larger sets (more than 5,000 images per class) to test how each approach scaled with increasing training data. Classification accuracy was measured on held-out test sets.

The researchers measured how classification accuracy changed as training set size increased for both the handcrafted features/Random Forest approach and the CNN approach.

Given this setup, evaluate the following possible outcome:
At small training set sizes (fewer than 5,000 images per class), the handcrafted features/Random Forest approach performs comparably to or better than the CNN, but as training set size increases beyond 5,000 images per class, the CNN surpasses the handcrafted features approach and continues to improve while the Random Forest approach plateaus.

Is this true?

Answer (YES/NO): YES